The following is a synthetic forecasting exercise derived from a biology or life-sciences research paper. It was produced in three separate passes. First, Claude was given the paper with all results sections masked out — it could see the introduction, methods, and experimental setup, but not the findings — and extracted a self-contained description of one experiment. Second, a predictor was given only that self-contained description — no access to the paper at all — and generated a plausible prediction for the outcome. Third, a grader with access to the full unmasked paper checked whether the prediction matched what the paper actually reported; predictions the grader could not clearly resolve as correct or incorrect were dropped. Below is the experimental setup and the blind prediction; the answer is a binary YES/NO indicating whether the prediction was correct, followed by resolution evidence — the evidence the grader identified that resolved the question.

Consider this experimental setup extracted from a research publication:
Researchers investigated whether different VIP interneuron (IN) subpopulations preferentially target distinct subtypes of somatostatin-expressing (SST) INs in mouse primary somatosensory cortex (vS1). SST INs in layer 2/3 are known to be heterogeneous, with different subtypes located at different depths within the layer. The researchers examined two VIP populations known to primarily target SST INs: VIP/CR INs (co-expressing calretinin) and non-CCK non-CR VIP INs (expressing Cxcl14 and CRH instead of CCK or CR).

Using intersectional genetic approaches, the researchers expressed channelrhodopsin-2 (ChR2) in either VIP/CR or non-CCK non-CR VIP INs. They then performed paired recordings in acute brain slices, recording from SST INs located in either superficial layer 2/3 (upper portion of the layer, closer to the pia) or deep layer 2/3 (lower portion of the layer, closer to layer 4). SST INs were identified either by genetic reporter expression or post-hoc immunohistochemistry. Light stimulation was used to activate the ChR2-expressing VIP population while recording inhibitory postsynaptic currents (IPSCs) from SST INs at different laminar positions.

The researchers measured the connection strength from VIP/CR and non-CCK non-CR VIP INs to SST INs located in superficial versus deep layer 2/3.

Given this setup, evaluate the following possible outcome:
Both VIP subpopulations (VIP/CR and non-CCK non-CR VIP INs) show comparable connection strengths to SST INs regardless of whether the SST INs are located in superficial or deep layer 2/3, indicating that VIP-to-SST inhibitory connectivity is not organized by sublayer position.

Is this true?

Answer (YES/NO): NO